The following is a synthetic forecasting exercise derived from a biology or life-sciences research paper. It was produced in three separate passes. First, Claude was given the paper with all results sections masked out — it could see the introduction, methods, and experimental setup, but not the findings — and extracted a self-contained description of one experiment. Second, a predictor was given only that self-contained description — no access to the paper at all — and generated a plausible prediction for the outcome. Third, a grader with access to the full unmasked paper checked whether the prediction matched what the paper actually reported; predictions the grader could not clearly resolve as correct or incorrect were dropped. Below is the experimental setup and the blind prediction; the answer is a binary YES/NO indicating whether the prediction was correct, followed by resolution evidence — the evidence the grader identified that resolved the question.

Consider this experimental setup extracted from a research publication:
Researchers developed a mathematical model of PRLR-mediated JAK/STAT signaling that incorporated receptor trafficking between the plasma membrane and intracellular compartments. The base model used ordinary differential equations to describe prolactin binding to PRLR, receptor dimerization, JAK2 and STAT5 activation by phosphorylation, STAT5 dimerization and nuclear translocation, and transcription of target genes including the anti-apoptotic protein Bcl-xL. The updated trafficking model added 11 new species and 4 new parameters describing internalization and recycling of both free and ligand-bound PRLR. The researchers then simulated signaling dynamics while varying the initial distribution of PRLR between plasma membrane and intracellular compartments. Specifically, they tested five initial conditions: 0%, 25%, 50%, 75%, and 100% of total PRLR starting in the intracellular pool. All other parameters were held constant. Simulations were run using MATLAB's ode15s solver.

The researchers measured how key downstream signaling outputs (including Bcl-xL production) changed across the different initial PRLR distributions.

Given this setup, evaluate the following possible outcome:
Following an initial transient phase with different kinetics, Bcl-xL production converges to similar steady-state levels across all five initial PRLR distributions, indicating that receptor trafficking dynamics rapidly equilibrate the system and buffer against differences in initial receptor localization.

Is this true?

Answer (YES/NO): NO